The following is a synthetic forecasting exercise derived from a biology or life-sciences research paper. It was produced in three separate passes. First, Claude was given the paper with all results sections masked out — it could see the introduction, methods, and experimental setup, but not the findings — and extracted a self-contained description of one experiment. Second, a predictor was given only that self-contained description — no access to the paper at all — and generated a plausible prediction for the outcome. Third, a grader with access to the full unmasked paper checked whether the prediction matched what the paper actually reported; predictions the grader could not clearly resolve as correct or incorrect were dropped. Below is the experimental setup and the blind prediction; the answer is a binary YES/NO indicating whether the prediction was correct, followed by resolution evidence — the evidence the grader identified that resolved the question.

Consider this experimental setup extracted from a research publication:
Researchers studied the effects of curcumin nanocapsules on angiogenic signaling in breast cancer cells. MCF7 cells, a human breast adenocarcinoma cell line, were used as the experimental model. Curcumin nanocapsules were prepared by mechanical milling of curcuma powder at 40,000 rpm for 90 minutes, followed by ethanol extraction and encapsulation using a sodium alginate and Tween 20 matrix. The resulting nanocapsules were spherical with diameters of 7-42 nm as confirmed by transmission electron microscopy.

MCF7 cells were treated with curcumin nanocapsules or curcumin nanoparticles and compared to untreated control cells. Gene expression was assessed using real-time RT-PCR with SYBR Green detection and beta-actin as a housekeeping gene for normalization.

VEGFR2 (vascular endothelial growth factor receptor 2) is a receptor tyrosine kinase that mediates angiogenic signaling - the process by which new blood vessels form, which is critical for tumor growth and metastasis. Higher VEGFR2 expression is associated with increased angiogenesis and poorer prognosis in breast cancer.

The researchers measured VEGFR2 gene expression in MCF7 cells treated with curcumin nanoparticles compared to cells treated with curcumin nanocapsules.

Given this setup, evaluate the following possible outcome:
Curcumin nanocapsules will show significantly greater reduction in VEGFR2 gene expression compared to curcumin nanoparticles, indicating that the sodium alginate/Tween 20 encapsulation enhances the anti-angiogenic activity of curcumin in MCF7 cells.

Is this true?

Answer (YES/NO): YES